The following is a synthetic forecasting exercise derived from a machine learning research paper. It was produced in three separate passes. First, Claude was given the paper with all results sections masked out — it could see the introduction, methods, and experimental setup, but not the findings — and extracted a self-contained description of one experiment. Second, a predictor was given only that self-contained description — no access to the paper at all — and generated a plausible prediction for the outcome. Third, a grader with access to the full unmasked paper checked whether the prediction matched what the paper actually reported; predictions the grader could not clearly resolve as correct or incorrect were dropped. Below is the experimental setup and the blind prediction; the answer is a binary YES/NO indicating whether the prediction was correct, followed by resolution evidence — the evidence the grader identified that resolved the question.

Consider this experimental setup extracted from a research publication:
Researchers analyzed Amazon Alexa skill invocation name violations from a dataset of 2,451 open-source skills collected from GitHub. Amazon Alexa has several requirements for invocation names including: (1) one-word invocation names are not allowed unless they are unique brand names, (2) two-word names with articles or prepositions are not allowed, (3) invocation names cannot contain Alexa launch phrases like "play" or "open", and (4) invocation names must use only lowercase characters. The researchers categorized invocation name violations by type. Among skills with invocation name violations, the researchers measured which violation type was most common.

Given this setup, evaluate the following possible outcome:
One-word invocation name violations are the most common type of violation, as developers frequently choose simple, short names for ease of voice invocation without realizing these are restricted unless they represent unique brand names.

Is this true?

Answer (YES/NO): YES